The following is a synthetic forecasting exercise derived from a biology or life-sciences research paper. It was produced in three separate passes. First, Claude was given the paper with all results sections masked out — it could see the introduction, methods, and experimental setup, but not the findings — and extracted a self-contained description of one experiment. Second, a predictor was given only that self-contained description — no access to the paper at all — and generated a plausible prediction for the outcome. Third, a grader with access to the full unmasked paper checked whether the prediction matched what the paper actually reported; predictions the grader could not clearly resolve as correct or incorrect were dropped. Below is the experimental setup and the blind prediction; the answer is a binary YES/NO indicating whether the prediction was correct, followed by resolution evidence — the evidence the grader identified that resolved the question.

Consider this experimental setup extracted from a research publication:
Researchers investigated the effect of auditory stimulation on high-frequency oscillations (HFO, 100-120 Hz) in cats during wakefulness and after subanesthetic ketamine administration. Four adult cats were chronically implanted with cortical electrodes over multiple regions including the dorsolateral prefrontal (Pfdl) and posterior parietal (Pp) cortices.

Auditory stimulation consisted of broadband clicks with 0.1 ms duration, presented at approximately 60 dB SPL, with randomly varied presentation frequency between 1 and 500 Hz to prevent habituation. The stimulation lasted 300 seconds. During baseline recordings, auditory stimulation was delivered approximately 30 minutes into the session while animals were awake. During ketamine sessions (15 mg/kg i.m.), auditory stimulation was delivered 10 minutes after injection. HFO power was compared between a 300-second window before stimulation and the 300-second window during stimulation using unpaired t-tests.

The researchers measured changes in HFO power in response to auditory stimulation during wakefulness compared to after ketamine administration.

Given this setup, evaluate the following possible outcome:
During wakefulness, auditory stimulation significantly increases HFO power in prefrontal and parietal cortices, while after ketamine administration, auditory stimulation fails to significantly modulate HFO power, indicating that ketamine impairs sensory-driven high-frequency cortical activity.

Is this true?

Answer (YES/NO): NO